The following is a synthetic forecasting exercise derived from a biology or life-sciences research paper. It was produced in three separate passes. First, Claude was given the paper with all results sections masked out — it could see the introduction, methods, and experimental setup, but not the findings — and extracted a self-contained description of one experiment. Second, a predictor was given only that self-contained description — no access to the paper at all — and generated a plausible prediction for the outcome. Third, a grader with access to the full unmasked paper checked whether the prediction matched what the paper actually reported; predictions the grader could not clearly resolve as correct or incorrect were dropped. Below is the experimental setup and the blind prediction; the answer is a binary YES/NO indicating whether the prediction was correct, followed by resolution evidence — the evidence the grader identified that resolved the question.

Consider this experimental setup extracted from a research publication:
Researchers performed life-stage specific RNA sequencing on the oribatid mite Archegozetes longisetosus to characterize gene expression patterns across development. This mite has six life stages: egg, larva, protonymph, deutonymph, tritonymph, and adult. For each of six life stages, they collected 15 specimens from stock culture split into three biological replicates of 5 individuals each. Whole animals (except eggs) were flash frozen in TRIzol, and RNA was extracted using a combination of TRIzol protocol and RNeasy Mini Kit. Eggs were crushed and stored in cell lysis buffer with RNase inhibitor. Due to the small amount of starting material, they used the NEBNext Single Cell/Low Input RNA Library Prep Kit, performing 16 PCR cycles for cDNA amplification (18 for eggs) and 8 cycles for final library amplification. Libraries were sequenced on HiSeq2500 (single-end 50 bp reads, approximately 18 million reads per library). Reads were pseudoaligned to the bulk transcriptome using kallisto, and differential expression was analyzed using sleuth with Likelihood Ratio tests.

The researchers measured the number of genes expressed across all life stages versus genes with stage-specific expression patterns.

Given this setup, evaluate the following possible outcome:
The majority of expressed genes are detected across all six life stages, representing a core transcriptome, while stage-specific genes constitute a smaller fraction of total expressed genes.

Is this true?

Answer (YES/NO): YES